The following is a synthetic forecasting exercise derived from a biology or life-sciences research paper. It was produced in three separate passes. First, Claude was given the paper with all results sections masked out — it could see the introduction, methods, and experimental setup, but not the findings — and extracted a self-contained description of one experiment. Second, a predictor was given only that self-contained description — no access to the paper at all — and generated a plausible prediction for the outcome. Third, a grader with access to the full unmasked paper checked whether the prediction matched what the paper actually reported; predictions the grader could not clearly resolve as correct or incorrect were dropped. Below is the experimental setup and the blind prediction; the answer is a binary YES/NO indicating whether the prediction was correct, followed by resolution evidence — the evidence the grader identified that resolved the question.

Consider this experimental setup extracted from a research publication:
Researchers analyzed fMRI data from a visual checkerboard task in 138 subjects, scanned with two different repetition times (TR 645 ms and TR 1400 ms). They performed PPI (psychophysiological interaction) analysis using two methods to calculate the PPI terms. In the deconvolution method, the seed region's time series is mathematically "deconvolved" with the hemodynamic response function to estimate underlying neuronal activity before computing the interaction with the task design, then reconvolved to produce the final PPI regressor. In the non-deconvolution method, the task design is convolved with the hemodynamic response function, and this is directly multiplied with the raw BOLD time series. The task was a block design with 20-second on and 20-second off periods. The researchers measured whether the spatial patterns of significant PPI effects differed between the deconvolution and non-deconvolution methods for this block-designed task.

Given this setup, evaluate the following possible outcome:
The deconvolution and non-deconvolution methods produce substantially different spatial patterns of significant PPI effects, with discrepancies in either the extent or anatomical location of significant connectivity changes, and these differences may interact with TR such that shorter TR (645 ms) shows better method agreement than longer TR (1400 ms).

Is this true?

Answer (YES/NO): NO